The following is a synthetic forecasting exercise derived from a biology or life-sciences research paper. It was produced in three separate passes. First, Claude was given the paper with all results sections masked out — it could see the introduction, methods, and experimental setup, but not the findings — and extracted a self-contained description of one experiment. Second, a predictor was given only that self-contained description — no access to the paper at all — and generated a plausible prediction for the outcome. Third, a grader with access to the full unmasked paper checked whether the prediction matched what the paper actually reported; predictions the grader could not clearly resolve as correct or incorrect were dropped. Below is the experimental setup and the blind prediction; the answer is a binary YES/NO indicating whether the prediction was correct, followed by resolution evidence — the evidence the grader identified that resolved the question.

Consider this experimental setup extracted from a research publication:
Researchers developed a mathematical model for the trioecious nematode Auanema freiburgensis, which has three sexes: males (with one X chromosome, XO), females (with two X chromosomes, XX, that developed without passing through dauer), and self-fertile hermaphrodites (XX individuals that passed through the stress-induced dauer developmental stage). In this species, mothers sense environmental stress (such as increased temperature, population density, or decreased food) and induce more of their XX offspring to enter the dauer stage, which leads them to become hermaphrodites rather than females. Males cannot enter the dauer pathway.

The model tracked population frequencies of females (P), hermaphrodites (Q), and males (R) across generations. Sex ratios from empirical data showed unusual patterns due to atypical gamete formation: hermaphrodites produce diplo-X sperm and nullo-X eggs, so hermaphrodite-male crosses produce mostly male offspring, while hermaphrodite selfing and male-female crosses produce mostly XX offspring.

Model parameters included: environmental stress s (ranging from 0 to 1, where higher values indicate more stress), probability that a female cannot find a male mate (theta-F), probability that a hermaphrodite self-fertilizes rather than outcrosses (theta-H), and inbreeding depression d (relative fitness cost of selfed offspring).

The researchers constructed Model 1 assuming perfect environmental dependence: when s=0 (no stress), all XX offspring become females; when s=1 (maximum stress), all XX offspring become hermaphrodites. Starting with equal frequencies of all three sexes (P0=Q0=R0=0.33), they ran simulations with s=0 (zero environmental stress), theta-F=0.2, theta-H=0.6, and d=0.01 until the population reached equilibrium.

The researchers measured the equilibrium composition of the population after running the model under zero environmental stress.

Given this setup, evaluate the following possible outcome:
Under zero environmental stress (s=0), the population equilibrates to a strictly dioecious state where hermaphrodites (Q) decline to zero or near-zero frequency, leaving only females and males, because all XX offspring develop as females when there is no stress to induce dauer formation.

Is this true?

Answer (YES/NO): YES